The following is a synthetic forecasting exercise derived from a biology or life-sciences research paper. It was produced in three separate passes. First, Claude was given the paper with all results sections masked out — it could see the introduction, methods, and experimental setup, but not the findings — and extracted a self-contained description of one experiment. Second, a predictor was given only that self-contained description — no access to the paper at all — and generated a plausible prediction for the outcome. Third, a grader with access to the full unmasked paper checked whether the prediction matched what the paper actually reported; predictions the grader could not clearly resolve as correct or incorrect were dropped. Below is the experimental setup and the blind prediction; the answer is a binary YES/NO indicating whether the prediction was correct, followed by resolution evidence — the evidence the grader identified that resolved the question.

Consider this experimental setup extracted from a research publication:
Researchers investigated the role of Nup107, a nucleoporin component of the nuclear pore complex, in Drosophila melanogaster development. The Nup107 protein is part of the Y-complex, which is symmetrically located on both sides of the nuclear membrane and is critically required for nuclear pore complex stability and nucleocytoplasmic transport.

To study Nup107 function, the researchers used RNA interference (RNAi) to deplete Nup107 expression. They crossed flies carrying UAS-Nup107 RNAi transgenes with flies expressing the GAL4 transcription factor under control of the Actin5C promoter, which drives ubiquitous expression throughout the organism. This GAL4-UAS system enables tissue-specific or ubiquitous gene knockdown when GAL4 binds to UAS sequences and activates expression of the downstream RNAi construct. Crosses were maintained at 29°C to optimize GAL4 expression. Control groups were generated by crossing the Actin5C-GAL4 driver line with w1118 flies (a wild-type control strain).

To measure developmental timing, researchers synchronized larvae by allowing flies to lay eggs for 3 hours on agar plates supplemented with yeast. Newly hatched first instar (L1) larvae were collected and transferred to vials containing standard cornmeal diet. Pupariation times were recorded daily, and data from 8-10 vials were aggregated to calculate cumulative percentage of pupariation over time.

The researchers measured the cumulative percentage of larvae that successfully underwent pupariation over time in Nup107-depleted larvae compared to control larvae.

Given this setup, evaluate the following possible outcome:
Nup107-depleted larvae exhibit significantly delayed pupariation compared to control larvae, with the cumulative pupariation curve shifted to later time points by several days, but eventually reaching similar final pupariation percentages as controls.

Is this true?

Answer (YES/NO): NO